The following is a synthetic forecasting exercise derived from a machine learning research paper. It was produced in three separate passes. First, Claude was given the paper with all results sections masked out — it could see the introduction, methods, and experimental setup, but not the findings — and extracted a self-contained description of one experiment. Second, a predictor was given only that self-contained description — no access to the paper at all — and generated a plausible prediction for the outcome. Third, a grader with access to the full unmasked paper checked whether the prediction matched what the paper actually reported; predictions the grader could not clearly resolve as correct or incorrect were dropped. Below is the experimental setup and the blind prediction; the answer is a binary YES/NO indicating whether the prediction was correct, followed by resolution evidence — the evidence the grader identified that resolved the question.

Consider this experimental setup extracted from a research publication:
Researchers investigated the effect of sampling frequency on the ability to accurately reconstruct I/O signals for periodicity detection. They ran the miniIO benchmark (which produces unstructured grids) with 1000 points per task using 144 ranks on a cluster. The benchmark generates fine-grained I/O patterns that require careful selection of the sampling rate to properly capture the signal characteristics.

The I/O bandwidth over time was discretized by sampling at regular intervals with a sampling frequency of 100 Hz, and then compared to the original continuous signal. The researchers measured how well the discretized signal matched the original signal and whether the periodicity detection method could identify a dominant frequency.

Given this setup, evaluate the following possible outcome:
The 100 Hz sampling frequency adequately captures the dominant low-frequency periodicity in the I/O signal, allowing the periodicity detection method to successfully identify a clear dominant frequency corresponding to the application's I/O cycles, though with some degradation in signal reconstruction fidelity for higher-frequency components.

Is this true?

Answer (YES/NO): NO